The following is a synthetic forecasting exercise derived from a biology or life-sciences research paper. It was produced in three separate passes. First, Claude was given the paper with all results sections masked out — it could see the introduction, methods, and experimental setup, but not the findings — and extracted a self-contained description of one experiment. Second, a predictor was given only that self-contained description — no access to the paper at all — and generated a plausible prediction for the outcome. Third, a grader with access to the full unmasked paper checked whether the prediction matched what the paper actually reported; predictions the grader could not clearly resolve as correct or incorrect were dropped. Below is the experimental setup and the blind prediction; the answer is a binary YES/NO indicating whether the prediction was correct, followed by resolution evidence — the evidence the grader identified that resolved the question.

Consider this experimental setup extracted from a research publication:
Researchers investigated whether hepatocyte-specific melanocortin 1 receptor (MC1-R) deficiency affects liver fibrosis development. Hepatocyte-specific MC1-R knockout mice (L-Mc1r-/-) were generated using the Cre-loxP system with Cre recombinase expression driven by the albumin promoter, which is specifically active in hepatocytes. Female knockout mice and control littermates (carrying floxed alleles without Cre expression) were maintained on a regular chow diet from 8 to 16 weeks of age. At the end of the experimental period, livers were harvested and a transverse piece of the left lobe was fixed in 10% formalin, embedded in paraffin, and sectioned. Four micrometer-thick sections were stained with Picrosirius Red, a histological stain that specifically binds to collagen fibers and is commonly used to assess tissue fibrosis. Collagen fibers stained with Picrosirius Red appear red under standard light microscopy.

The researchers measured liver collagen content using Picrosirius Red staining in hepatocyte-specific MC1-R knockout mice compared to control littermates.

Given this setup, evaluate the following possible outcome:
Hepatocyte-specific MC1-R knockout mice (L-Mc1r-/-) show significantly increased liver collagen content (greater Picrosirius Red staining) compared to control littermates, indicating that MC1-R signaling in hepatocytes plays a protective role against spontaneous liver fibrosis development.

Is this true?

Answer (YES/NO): YES